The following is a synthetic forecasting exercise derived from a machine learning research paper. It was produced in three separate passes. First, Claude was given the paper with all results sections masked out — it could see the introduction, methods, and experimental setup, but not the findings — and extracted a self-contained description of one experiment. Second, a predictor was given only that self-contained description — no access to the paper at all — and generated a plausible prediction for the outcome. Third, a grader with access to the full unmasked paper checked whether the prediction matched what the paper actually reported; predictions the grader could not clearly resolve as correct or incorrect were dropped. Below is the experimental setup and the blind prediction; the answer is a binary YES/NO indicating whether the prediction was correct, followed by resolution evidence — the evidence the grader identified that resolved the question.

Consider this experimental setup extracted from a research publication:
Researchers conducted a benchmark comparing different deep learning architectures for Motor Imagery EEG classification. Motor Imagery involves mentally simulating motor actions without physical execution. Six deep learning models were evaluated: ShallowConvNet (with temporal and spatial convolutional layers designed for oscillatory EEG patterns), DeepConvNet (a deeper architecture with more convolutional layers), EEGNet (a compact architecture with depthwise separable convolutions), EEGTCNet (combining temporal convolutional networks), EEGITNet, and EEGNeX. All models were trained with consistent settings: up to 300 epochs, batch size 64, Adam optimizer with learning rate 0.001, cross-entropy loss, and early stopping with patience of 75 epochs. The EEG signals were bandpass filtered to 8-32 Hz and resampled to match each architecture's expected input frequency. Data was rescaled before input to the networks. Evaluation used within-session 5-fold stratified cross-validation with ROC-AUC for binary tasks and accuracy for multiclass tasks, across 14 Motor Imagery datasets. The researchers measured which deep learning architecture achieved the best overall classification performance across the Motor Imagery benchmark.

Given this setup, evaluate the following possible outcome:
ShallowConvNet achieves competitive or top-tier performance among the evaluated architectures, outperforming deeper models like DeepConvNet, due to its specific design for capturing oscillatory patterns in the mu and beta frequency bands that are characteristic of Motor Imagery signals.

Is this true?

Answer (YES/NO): YES